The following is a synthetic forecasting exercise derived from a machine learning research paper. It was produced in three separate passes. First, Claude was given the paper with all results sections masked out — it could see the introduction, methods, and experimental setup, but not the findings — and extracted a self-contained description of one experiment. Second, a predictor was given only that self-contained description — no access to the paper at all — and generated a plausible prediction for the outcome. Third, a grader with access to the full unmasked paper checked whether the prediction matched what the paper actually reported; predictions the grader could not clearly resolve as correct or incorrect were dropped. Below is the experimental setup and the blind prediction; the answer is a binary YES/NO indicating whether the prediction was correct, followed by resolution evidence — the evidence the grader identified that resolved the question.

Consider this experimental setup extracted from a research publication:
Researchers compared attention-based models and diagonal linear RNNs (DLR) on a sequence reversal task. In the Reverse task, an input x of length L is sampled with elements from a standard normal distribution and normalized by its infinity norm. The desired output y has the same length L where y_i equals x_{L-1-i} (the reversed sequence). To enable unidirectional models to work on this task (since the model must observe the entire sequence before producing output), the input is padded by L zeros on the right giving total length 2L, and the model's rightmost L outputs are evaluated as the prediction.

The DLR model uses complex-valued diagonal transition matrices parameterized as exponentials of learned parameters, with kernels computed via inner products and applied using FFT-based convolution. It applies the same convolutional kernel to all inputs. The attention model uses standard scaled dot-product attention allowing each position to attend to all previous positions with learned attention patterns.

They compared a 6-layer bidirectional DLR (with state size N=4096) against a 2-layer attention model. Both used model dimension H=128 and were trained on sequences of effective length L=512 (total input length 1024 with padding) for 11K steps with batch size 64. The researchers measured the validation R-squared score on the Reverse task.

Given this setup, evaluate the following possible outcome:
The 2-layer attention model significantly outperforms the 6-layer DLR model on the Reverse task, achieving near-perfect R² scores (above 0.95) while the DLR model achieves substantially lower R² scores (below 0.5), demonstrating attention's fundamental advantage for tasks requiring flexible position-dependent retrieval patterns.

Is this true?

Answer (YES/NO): NO